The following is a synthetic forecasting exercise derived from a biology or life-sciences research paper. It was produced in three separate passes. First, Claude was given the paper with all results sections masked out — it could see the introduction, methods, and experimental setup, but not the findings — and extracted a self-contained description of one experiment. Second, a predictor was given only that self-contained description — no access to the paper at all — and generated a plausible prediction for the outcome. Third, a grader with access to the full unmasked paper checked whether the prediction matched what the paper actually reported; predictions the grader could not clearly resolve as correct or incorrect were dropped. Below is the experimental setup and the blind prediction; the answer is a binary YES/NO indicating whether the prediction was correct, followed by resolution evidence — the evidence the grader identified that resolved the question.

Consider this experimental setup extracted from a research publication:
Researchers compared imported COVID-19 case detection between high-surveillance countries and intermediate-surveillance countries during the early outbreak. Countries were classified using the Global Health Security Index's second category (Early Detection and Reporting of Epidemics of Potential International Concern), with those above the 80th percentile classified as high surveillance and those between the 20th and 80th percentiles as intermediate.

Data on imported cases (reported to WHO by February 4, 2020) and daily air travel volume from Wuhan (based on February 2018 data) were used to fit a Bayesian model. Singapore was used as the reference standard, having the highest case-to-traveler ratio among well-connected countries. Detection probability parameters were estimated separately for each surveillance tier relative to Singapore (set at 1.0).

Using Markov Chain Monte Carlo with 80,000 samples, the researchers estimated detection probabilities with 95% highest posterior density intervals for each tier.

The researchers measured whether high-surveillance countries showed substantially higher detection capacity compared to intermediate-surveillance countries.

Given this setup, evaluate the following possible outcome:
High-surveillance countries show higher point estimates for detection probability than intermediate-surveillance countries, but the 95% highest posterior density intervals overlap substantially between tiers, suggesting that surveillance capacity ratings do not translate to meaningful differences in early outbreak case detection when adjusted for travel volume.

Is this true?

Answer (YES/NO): YES